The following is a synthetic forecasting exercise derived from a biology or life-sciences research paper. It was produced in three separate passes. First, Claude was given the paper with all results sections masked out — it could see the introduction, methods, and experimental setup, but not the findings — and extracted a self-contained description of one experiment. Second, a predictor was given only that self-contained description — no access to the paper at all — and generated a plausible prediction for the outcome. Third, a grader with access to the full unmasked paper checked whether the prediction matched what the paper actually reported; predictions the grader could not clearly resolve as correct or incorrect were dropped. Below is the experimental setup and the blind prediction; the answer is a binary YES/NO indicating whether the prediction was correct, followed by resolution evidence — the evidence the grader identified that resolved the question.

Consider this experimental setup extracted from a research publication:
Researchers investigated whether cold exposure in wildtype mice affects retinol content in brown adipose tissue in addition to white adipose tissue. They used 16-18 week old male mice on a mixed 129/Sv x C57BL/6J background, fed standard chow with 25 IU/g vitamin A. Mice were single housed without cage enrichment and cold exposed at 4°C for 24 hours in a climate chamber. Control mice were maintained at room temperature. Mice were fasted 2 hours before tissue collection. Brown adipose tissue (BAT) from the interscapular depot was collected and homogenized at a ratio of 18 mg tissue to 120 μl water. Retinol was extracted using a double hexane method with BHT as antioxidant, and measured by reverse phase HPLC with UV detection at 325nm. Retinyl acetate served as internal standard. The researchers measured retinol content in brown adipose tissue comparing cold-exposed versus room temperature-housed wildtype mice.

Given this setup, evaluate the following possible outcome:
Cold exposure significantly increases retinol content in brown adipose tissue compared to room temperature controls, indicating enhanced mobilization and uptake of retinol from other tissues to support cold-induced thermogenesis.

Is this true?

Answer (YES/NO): YES